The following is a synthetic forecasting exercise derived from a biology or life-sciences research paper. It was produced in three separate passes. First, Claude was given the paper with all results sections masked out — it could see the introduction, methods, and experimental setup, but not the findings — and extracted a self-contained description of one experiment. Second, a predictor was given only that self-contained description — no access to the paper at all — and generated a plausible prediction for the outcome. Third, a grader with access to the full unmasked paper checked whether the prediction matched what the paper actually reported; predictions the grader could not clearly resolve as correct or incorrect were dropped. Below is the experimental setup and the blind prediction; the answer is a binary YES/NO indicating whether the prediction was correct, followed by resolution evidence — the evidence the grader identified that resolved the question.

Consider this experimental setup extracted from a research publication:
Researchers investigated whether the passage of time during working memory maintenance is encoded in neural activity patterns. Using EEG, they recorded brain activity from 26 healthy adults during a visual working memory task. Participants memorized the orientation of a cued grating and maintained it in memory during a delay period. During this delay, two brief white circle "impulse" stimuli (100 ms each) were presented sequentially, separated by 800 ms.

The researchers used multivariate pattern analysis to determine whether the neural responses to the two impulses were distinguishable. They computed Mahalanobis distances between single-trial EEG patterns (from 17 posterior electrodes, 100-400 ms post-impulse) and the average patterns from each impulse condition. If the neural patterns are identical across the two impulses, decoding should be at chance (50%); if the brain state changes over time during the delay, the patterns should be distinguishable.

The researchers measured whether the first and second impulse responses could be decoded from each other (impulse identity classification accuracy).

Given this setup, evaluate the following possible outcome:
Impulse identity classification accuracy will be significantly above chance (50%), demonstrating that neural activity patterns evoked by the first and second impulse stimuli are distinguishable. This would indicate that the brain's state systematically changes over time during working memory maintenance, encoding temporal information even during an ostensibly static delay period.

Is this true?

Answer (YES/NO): YES